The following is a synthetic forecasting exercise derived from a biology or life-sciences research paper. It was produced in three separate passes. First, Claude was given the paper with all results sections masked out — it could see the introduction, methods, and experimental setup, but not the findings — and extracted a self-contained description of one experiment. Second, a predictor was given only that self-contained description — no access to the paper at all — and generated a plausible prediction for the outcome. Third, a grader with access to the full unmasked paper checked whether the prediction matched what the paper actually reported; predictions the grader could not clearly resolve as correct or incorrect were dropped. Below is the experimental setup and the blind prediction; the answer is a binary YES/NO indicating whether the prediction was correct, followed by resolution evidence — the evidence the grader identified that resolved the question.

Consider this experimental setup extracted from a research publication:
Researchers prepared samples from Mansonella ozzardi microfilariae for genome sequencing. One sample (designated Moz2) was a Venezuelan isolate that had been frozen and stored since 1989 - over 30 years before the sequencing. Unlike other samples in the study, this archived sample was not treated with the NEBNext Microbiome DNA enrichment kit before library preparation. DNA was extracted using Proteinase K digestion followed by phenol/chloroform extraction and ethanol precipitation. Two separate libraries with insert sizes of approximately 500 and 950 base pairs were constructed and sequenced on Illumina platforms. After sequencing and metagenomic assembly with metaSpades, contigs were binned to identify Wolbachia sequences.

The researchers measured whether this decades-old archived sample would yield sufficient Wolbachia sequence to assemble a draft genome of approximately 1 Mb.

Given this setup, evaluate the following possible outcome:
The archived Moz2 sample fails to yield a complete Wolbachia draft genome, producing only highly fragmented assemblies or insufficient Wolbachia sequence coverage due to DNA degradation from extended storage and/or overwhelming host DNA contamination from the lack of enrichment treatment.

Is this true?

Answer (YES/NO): NO